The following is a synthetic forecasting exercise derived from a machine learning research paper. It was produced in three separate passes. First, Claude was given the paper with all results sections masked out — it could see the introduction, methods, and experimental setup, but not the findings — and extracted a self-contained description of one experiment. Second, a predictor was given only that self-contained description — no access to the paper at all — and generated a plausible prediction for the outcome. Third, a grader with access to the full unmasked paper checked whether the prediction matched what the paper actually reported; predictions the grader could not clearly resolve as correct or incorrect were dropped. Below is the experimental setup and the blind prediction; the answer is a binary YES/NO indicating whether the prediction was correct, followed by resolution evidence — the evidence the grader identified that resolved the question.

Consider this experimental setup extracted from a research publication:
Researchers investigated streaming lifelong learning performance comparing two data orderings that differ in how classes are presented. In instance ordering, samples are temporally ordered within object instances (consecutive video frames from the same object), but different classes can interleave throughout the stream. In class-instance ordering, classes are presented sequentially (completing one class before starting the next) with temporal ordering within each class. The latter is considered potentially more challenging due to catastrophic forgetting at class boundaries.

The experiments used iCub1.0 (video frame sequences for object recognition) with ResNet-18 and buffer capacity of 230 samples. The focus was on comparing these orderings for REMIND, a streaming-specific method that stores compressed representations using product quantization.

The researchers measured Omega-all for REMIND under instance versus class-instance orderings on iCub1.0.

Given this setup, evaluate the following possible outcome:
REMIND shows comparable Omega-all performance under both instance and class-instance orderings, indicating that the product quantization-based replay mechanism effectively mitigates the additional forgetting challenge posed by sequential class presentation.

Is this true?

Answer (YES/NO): NO